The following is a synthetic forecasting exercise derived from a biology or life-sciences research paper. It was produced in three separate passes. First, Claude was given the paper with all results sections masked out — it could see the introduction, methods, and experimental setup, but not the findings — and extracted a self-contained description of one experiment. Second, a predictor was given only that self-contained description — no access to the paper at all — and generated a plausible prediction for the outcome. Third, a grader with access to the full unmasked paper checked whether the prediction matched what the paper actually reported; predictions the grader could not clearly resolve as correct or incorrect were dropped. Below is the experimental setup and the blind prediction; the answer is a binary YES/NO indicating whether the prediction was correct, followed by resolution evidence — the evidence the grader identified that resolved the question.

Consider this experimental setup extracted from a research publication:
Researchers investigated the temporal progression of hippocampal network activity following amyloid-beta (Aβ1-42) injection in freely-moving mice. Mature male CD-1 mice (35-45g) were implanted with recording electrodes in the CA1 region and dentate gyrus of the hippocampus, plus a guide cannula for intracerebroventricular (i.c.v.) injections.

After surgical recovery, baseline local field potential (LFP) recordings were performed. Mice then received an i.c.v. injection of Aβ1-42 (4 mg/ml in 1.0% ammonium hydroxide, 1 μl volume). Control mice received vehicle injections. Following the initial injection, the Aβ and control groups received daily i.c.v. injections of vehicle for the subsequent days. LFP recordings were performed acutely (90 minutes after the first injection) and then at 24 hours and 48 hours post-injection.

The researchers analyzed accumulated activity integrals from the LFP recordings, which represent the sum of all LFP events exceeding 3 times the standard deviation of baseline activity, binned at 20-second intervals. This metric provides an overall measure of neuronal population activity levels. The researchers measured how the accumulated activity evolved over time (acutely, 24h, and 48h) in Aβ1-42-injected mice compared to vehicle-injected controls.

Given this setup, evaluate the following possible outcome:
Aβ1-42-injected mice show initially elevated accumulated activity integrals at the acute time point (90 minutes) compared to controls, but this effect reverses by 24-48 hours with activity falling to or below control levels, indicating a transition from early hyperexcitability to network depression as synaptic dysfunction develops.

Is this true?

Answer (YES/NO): NO